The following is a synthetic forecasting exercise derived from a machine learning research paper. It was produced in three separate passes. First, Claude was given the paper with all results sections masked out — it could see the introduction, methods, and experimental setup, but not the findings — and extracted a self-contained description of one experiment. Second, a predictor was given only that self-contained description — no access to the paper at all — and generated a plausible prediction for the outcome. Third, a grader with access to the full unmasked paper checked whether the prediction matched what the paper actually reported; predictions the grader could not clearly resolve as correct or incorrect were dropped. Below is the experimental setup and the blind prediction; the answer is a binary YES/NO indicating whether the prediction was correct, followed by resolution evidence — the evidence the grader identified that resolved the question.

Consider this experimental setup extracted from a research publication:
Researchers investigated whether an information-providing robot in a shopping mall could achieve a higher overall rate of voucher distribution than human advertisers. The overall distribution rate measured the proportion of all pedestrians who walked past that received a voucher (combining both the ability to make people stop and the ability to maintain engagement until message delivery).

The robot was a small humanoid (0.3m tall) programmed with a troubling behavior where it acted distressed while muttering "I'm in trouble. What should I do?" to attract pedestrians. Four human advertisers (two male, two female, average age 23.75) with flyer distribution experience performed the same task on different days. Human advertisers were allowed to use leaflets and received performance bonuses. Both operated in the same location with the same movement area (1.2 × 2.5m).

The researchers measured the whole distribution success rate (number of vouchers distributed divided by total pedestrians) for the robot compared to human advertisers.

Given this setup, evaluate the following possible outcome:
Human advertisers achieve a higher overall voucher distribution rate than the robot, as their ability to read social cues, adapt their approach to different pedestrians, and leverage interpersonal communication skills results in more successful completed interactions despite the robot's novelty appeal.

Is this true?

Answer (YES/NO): NO